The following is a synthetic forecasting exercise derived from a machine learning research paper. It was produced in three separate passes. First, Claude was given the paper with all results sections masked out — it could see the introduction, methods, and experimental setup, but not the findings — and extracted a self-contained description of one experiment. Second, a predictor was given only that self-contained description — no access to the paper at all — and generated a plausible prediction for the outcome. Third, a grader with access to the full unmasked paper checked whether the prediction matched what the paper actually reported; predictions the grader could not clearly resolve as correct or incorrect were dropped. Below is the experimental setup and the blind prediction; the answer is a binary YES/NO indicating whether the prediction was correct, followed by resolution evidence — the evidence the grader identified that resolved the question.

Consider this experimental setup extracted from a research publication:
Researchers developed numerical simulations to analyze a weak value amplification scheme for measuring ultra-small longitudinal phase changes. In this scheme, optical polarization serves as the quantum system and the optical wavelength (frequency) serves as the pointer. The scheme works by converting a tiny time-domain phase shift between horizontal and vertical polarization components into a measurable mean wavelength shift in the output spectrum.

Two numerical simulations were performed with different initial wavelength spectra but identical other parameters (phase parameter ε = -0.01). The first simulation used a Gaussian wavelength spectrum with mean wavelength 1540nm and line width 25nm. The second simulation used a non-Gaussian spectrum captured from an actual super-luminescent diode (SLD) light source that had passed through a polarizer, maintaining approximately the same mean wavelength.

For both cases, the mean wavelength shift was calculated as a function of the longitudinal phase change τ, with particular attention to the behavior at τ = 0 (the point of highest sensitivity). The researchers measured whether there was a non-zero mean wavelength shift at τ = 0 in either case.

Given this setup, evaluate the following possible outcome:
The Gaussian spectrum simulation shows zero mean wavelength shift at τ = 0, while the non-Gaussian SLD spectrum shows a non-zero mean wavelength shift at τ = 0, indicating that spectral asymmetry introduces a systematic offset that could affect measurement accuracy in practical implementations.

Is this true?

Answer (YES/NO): YES